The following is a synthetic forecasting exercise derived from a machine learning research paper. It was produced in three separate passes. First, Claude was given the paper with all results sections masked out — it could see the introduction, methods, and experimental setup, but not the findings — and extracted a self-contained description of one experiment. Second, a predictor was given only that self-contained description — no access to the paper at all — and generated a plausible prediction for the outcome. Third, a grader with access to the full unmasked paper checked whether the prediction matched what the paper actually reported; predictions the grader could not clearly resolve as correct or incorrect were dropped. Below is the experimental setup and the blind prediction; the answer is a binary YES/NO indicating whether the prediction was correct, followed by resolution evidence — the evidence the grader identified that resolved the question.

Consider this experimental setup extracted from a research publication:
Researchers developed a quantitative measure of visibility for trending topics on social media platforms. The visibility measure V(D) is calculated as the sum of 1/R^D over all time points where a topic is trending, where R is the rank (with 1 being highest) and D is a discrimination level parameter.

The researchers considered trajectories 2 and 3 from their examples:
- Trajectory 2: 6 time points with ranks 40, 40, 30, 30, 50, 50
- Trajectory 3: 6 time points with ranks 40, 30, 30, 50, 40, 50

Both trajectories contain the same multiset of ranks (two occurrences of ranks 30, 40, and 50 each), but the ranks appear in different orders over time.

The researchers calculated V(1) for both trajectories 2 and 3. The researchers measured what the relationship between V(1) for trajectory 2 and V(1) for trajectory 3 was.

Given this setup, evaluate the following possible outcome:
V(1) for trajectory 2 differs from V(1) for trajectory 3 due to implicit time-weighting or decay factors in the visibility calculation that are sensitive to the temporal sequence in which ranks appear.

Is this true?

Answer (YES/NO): NO